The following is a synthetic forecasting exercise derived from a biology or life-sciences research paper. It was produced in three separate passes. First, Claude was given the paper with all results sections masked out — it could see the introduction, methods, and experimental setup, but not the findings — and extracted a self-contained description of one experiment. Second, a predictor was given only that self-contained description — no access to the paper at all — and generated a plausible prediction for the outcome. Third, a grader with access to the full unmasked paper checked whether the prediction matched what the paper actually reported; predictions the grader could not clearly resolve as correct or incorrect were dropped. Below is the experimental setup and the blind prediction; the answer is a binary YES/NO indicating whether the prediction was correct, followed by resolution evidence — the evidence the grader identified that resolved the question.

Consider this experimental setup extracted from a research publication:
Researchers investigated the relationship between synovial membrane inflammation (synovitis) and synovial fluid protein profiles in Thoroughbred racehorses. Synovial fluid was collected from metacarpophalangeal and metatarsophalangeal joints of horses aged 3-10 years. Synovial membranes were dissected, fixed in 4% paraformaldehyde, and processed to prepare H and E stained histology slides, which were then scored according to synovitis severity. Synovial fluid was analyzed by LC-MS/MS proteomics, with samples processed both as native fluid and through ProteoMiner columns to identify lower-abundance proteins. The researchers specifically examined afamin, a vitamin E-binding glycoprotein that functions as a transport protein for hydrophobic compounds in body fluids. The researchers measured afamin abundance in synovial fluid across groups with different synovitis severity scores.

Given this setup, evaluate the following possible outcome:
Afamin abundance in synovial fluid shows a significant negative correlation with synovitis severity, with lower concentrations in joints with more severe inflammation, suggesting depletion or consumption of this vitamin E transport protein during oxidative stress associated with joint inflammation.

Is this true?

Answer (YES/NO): YES